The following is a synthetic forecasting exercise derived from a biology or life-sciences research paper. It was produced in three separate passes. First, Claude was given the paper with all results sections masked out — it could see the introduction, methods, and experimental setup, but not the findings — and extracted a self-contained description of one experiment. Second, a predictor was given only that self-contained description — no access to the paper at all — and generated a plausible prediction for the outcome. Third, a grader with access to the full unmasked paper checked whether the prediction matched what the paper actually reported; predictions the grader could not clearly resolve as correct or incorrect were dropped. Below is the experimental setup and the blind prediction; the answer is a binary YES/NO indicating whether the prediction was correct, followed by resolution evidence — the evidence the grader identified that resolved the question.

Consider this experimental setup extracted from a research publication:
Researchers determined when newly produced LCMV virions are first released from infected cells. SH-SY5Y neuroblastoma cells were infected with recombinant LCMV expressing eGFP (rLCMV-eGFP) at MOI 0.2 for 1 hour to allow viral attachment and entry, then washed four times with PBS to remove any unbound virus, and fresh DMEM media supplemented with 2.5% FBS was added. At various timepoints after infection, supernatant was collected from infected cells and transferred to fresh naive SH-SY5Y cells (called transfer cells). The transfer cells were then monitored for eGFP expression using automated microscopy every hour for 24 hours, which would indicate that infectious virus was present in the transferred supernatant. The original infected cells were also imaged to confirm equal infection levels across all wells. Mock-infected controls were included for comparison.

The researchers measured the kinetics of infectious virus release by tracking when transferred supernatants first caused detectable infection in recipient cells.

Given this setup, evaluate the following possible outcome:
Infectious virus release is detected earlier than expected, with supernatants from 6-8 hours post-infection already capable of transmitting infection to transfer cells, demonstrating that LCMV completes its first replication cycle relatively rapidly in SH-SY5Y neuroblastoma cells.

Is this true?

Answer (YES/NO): NO